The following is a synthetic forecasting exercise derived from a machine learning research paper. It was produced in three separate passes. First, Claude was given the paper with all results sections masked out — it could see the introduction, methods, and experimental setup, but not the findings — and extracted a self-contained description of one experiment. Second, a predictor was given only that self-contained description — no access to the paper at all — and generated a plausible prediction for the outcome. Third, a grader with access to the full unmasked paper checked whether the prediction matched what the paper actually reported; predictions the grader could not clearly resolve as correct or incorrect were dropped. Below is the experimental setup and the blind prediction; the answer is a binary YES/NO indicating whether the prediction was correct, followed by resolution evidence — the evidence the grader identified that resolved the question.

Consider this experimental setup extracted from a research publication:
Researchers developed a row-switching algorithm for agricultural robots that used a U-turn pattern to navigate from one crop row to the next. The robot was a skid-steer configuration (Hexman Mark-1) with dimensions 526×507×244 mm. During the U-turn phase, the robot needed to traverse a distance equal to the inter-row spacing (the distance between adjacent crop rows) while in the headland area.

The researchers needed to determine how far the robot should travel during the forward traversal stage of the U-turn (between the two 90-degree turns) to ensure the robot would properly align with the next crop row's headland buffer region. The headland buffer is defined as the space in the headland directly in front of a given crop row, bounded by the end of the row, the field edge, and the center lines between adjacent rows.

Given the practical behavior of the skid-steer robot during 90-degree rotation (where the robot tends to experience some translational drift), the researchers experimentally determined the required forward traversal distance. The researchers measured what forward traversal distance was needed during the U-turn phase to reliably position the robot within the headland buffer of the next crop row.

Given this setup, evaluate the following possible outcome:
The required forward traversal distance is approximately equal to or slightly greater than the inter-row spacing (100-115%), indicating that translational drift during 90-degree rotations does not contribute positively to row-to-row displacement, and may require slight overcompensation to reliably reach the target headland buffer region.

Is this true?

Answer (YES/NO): YES